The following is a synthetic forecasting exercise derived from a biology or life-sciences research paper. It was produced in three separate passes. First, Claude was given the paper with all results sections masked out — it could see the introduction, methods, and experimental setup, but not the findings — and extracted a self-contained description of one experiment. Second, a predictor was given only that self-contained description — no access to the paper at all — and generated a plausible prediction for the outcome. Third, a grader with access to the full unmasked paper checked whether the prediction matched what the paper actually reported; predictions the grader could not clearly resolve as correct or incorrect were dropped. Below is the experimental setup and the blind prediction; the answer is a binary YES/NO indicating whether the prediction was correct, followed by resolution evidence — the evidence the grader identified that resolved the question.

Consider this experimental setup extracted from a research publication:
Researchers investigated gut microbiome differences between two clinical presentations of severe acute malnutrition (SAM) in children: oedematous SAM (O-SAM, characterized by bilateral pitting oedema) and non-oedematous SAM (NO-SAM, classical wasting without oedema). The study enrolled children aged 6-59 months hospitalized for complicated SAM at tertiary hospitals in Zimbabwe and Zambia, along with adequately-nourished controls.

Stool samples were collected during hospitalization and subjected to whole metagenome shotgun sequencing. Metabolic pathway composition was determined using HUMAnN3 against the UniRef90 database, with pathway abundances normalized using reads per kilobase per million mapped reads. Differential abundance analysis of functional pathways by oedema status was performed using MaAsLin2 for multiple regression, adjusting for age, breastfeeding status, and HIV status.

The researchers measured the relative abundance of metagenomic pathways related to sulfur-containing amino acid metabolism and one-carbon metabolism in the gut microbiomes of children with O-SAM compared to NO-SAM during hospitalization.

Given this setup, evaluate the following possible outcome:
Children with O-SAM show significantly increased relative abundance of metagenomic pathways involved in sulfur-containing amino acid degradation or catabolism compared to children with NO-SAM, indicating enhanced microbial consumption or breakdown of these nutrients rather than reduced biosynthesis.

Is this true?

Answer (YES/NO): NO